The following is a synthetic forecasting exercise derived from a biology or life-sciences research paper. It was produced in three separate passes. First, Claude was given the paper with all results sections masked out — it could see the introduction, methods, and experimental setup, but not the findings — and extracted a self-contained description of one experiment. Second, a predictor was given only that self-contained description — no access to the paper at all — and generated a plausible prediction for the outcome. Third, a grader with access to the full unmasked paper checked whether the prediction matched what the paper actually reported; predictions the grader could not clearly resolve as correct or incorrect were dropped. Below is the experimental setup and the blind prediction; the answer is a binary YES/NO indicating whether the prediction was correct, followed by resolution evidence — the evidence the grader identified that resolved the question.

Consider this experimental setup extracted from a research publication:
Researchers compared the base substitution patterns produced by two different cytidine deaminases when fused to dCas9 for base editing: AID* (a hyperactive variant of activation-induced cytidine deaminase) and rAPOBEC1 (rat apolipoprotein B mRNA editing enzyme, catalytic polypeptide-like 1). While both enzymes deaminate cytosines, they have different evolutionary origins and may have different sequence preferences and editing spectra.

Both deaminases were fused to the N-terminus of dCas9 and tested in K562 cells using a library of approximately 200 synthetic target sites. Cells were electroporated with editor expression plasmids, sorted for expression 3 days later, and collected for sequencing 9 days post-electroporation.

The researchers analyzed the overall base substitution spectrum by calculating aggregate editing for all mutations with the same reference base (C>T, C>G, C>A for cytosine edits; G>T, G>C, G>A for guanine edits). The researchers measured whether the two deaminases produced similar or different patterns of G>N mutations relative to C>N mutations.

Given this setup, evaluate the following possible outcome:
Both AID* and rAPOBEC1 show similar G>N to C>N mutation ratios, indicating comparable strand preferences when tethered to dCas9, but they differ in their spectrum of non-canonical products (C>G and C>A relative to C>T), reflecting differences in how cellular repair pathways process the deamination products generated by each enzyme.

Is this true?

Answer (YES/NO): NO